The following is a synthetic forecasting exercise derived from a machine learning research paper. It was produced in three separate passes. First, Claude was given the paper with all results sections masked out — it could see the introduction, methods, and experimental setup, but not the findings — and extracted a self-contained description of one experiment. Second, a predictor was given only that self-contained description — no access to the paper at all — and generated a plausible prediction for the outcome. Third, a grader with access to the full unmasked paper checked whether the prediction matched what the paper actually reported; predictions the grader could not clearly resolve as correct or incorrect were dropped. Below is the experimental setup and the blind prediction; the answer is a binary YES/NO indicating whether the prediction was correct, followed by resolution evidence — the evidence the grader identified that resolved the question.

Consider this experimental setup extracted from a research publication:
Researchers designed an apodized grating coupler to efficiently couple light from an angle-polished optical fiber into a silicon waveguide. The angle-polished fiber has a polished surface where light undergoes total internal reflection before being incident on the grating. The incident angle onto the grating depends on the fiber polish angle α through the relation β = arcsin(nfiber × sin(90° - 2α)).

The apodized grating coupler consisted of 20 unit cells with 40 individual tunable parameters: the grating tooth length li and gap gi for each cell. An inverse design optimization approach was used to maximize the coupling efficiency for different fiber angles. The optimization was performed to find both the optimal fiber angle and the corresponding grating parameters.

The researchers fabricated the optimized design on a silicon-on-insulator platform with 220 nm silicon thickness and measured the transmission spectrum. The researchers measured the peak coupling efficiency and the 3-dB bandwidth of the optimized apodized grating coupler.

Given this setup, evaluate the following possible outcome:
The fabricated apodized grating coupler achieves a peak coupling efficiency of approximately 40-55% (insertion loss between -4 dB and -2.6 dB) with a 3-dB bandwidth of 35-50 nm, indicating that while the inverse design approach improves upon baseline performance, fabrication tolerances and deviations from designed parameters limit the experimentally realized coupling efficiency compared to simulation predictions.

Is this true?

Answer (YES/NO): YES